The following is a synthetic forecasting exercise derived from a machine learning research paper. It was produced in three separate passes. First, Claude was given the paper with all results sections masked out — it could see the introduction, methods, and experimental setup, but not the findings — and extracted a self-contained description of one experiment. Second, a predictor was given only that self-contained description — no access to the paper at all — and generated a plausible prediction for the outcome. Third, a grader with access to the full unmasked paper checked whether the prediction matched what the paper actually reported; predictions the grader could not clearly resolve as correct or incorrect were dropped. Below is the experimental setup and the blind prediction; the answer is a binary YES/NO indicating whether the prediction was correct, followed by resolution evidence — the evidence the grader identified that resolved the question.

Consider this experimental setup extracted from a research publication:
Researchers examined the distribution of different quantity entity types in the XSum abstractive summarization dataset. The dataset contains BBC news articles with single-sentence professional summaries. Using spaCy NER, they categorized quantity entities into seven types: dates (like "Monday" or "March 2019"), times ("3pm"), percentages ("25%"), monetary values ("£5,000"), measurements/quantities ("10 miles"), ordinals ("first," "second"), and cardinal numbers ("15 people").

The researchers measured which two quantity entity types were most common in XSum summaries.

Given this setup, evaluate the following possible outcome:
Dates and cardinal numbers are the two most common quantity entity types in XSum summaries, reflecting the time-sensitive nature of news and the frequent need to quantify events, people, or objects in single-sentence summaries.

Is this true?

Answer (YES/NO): YES